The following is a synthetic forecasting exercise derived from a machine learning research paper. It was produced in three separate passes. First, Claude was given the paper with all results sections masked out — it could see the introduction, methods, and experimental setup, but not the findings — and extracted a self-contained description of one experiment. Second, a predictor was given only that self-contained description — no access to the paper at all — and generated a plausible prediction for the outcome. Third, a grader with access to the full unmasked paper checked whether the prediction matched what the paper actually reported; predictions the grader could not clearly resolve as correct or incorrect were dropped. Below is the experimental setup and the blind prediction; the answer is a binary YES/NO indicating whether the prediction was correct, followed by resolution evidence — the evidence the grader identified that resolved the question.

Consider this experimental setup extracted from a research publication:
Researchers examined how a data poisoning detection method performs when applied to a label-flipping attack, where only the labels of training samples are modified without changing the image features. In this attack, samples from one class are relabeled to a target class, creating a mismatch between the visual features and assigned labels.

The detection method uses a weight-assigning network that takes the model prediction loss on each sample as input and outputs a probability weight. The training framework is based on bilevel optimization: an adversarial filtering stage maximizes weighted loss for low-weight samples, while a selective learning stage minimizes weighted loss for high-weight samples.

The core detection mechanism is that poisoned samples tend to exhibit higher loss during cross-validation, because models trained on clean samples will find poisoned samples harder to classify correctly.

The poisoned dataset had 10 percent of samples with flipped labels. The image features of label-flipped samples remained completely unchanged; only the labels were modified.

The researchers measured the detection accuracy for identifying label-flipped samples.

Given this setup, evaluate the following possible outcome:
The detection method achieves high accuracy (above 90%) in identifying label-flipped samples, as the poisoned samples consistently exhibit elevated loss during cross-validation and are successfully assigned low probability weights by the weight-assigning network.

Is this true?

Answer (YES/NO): YES